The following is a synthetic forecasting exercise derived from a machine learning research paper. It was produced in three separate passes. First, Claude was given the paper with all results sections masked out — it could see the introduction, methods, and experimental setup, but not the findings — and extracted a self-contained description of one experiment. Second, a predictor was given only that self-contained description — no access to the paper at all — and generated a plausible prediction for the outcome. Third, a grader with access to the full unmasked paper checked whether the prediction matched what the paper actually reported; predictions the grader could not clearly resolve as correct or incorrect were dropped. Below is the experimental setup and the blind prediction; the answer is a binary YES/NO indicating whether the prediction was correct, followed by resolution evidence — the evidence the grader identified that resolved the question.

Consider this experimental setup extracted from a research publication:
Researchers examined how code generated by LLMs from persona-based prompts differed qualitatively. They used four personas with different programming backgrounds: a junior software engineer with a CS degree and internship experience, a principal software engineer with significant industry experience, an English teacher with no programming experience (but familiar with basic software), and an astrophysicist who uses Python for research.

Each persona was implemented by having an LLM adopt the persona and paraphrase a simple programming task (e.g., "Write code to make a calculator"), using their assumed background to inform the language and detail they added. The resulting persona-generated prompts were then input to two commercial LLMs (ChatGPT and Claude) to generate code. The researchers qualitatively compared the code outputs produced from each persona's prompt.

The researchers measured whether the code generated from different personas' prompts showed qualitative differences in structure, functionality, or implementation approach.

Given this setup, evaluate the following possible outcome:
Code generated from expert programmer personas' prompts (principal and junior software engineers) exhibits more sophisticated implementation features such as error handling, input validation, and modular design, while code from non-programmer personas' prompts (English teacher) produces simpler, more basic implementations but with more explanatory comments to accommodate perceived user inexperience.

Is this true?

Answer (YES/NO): NO